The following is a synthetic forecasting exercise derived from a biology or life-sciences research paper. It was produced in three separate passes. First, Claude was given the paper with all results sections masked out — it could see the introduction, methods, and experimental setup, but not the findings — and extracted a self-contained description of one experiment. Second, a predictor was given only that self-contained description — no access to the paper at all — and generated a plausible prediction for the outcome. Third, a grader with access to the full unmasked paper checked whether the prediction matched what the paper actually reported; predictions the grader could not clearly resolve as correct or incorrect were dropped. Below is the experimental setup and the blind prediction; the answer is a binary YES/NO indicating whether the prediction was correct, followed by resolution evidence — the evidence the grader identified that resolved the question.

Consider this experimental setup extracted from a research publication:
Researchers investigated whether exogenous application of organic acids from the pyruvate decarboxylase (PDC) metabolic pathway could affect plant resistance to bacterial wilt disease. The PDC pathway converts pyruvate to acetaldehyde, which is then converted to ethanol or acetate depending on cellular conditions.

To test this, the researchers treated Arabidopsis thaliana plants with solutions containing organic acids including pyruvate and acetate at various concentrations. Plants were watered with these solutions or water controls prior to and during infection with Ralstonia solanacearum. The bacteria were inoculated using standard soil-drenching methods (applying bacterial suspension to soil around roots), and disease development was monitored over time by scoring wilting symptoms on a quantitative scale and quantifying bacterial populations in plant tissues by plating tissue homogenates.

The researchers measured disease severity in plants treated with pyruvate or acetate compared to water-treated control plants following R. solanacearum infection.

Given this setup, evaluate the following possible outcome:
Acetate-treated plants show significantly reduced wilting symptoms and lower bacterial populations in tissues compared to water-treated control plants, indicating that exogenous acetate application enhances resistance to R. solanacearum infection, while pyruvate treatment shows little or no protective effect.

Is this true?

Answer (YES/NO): NO